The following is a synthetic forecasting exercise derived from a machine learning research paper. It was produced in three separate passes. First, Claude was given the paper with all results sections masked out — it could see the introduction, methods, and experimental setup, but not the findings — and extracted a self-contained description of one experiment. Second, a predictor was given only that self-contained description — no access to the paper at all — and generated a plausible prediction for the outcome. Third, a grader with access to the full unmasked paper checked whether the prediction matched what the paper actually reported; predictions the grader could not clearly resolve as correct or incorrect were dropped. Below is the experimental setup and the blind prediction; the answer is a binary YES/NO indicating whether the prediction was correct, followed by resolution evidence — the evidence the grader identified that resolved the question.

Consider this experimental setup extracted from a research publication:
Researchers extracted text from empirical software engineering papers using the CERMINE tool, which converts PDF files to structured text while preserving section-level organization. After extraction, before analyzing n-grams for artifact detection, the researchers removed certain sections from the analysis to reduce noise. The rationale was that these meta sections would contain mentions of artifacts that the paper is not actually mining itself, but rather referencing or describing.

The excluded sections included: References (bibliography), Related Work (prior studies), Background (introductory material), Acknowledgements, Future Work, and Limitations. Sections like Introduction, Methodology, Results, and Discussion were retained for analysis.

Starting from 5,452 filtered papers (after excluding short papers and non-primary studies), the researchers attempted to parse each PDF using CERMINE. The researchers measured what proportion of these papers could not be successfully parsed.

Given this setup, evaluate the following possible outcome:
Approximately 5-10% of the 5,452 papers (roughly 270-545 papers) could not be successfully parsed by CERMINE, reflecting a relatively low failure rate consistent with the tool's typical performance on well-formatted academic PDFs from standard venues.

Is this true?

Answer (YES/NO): NO